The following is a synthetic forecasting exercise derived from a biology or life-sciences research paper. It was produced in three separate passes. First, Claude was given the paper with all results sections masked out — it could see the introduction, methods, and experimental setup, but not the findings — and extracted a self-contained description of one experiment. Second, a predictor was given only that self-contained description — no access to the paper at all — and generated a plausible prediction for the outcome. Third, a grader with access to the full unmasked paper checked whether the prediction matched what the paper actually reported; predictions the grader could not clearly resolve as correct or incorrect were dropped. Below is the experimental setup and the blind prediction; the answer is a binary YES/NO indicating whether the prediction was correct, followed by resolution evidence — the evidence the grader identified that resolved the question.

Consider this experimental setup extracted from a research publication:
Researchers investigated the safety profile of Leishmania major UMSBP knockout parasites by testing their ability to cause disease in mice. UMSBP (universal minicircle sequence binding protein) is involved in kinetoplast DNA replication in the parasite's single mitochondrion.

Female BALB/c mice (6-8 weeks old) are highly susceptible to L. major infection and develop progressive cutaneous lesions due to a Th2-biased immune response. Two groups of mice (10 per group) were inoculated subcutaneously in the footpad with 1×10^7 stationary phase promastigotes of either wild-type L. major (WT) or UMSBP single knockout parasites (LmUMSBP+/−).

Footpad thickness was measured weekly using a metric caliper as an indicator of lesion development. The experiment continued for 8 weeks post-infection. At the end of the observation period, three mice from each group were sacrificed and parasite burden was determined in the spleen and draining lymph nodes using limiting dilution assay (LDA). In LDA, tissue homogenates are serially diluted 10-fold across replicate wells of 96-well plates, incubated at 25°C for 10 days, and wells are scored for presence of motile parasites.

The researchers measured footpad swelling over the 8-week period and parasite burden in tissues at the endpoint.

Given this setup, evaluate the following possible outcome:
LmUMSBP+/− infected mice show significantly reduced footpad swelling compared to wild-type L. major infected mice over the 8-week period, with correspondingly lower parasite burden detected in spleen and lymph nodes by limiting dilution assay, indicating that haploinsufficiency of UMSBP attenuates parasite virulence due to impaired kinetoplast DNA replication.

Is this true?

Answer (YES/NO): YES